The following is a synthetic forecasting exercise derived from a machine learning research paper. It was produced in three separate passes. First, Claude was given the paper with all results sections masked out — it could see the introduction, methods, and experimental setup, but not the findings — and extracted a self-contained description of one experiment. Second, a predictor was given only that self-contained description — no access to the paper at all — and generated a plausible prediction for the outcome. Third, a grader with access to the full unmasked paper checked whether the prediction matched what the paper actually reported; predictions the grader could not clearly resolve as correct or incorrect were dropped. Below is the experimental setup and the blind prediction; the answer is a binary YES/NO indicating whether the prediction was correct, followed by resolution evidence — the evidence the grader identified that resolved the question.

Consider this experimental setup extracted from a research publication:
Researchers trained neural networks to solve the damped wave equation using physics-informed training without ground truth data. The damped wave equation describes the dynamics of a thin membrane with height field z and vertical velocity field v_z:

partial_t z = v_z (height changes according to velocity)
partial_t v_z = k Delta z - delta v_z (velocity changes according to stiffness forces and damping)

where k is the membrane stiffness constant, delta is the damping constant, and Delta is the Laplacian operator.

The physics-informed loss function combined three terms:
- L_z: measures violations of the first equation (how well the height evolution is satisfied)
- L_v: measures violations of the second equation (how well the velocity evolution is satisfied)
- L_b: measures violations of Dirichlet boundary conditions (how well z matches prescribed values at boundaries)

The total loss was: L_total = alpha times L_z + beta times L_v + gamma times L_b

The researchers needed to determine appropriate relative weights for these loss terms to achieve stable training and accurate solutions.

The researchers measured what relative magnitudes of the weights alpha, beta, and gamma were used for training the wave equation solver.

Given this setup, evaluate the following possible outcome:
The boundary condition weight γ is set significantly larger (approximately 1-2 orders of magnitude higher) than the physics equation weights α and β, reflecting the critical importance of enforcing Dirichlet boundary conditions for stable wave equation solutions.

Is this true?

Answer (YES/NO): YES